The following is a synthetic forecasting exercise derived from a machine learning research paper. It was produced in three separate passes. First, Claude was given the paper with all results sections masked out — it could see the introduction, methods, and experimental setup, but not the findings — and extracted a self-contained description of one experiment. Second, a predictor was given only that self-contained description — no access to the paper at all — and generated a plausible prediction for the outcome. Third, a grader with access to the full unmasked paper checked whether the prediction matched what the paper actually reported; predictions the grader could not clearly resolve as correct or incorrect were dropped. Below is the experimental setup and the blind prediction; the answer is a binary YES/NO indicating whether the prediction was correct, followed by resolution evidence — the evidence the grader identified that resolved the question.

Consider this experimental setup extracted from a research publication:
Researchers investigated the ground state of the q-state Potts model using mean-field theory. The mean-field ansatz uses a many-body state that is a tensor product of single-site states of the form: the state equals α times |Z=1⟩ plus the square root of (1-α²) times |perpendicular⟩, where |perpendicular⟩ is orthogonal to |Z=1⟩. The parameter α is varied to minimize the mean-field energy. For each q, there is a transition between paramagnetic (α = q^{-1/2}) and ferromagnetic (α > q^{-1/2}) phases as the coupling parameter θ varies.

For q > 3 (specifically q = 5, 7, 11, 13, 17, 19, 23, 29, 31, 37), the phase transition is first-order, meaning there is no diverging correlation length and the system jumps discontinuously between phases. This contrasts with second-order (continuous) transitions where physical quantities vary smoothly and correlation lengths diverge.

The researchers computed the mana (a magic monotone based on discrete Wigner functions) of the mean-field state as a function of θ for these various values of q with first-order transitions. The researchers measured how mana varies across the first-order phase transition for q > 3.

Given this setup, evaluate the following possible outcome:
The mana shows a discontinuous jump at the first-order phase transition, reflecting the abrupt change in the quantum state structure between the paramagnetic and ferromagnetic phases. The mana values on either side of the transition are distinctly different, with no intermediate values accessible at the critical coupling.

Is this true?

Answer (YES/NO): YES